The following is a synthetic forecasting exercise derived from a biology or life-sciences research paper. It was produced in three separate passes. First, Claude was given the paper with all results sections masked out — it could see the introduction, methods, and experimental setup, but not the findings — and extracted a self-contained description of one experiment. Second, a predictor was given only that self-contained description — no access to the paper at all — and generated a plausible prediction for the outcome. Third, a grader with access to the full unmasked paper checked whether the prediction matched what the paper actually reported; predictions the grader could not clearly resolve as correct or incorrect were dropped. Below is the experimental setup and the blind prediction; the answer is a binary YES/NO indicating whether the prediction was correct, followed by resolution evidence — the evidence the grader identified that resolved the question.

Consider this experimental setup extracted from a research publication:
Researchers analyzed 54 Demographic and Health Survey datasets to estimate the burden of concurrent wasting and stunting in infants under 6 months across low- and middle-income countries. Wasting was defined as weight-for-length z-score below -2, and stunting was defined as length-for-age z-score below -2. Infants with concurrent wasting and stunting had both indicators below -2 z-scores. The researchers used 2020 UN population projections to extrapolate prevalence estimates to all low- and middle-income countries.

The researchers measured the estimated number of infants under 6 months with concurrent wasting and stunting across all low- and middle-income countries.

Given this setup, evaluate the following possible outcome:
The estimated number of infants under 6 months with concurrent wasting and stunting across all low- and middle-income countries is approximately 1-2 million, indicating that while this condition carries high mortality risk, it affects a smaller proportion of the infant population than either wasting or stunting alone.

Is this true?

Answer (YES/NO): NO